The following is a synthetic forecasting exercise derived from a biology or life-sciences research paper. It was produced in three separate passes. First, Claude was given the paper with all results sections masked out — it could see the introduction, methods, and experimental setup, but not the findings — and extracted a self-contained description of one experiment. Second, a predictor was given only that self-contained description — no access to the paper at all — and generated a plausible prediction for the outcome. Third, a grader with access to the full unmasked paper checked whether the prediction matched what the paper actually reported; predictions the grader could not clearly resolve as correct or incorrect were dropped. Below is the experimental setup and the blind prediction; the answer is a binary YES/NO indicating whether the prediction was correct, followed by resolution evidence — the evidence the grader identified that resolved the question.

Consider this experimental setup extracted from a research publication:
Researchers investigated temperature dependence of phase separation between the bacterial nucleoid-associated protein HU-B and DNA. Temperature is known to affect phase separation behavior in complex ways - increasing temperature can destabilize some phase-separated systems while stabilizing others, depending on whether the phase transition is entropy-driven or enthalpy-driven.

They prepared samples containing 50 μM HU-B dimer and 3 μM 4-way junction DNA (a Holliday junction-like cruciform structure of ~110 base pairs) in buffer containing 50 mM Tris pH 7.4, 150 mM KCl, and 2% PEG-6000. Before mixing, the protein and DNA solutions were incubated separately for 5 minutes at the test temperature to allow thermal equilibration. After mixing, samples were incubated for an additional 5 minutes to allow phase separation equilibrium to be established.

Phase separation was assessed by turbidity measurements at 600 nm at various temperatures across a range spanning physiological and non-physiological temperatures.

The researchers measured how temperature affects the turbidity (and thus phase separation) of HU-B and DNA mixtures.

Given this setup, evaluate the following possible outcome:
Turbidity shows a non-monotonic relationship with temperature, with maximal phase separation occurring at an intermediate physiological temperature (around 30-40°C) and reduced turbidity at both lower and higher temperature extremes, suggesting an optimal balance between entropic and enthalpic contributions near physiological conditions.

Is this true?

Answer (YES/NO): NO